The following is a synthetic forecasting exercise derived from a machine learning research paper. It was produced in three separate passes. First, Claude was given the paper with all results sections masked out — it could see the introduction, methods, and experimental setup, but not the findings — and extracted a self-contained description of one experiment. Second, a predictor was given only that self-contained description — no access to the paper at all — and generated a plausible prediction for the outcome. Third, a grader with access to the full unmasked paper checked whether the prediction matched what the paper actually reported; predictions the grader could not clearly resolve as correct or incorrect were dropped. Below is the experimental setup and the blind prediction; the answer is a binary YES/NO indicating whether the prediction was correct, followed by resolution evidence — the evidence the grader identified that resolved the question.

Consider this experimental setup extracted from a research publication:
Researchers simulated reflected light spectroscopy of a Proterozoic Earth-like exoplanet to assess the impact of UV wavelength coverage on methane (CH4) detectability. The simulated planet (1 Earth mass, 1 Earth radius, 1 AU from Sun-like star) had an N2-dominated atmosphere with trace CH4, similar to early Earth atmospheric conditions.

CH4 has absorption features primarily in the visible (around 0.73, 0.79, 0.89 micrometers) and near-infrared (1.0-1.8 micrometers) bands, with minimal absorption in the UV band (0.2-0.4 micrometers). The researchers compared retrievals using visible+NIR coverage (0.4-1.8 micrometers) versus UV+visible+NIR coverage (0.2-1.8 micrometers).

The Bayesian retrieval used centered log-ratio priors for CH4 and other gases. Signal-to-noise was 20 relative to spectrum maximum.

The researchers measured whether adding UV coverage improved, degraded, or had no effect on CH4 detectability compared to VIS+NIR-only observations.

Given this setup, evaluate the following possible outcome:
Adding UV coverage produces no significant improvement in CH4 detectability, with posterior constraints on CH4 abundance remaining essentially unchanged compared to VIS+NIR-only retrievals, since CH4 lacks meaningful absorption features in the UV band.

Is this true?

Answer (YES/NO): NO